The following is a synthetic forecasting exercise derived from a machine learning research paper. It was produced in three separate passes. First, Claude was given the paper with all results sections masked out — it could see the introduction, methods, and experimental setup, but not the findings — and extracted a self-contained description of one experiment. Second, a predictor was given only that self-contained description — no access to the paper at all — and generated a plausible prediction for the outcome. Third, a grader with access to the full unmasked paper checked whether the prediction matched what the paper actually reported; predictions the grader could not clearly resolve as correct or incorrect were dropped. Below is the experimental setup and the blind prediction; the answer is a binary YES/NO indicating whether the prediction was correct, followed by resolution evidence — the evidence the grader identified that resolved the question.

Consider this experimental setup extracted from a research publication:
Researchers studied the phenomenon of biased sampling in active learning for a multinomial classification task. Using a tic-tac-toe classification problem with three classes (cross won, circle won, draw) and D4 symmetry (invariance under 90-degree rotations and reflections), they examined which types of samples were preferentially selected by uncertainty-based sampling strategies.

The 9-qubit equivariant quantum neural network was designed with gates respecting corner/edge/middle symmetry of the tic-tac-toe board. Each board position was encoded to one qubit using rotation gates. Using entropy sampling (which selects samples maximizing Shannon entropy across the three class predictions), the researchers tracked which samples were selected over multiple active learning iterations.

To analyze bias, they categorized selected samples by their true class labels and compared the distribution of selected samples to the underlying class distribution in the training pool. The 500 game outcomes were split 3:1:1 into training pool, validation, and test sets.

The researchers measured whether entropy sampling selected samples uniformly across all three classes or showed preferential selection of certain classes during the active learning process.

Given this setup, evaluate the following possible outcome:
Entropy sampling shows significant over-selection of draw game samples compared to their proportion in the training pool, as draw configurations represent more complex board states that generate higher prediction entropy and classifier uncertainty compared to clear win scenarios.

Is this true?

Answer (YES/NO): NO